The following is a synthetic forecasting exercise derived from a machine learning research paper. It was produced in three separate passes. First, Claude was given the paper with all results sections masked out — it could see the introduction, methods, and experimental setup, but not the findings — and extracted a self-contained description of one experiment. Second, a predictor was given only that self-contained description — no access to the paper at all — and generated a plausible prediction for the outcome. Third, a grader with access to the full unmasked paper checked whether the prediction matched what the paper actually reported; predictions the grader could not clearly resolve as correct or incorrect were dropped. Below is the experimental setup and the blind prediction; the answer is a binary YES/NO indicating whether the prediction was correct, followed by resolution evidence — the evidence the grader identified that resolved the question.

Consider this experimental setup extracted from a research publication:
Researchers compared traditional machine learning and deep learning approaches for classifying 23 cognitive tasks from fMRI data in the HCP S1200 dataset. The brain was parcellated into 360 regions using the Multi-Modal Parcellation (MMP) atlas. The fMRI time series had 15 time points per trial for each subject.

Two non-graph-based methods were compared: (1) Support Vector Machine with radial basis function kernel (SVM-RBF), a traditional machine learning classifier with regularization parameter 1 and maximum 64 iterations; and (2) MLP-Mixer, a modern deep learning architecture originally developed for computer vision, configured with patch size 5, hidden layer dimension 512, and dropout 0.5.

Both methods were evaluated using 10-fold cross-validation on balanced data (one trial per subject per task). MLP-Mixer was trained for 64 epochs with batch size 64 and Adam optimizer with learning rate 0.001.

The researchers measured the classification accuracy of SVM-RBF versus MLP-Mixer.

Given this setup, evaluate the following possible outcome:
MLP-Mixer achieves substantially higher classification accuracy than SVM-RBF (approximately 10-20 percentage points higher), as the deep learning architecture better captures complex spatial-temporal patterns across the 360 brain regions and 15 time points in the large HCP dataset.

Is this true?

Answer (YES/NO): YES